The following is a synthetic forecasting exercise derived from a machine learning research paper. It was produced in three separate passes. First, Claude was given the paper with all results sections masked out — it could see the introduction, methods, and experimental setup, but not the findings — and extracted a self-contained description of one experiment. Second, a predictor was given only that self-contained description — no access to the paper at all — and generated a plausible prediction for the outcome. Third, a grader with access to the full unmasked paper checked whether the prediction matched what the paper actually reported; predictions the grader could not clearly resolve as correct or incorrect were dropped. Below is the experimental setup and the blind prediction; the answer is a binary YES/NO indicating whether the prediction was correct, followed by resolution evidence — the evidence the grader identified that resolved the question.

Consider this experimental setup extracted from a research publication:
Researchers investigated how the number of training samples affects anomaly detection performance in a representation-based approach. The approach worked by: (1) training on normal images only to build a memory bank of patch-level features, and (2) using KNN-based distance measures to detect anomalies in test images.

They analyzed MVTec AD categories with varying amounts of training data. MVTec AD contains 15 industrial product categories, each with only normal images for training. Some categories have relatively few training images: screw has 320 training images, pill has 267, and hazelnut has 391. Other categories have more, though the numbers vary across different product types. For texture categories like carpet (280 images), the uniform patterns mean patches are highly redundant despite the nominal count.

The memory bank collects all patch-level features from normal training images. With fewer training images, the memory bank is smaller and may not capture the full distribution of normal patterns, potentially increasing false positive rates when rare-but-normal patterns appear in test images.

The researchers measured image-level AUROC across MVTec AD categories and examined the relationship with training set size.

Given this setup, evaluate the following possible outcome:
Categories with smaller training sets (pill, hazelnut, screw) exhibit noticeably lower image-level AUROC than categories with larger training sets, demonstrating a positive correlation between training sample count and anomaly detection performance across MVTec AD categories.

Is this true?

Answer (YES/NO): NO